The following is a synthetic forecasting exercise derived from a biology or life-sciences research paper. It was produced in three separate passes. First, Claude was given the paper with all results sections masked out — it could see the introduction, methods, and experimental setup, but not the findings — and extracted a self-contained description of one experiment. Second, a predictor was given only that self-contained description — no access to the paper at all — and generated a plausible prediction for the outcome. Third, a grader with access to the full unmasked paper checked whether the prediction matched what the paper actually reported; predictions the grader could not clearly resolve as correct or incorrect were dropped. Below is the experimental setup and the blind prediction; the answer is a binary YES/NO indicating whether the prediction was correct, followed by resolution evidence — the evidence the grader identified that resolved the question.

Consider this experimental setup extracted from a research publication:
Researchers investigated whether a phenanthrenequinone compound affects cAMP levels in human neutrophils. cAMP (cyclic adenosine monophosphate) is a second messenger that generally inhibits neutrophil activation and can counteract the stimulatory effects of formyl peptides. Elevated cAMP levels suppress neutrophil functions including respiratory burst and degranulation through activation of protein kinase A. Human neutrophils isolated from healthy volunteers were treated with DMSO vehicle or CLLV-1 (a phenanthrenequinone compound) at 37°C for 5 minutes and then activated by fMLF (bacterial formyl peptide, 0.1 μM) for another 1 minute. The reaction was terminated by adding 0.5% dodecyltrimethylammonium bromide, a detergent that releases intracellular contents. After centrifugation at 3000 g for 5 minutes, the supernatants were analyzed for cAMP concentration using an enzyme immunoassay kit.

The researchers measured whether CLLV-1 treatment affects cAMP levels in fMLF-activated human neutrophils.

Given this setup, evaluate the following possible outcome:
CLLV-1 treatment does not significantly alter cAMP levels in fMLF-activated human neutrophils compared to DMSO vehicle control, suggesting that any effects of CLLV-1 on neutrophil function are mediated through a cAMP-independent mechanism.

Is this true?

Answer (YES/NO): YES